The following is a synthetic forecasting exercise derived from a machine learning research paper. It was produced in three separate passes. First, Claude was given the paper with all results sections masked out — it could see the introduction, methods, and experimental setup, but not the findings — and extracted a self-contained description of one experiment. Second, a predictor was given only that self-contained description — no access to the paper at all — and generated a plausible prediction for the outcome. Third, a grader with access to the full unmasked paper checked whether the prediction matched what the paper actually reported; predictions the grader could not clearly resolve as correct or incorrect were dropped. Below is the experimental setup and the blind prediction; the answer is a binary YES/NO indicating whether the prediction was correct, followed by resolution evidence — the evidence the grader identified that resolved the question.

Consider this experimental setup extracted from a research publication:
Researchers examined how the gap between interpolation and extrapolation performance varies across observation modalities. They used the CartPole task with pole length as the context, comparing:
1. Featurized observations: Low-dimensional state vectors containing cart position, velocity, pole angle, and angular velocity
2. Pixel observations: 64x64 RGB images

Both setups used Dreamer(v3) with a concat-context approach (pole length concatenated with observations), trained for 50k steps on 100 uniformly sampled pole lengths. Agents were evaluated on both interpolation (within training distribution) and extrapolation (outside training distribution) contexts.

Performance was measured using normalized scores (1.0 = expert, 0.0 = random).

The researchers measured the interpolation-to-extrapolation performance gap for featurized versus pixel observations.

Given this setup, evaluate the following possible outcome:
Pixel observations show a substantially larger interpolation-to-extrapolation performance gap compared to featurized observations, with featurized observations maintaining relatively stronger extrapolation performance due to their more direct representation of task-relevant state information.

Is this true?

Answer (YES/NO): YES